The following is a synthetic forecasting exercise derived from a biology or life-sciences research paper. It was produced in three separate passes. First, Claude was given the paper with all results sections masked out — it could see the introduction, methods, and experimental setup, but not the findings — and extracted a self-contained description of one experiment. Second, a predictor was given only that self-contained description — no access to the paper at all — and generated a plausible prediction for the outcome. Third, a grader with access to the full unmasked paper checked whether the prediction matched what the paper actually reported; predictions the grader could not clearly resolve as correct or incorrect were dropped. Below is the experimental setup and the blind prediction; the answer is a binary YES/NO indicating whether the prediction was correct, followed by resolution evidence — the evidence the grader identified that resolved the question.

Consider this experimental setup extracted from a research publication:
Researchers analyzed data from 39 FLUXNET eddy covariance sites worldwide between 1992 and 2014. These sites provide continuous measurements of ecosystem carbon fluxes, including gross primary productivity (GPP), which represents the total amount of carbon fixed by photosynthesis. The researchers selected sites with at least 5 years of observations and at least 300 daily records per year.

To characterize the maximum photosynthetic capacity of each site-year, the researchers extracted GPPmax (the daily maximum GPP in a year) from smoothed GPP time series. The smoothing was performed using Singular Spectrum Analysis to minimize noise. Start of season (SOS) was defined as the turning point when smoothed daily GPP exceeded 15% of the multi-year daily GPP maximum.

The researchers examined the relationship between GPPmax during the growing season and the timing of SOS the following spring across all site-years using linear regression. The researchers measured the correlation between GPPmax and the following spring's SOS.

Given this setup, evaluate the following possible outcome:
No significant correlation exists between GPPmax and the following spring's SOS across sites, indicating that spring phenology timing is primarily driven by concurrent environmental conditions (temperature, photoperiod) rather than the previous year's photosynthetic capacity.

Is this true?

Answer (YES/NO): NO